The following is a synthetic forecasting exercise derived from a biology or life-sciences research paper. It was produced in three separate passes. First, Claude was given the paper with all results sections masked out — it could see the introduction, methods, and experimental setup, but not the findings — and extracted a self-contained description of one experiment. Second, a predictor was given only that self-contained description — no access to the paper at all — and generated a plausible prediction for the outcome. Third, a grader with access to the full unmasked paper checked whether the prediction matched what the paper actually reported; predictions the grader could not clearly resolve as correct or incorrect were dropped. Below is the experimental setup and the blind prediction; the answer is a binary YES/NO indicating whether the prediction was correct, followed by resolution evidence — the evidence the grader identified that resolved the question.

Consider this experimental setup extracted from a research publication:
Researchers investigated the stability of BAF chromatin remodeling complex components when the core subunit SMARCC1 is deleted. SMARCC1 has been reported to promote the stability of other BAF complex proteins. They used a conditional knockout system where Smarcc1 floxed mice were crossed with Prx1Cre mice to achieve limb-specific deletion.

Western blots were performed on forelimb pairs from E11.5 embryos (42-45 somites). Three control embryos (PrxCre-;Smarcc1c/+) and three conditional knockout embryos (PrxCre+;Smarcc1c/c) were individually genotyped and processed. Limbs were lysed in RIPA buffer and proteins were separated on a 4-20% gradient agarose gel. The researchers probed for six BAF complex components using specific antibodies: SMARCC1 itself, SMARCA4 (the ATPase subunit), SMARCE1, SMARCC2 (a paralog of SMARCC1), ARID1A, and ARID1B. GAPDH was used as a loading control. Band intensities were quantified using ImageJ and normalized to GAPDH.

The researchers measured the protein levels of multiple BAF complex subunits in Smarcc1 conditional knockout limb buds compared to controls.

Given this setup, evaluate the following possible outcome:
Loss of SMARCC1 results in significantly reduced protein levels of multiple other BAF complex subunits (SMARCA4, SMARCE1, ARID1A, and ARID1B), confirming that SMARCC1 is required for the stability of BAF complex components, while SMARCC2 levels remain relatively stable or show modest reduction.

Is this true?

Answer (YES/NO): YES